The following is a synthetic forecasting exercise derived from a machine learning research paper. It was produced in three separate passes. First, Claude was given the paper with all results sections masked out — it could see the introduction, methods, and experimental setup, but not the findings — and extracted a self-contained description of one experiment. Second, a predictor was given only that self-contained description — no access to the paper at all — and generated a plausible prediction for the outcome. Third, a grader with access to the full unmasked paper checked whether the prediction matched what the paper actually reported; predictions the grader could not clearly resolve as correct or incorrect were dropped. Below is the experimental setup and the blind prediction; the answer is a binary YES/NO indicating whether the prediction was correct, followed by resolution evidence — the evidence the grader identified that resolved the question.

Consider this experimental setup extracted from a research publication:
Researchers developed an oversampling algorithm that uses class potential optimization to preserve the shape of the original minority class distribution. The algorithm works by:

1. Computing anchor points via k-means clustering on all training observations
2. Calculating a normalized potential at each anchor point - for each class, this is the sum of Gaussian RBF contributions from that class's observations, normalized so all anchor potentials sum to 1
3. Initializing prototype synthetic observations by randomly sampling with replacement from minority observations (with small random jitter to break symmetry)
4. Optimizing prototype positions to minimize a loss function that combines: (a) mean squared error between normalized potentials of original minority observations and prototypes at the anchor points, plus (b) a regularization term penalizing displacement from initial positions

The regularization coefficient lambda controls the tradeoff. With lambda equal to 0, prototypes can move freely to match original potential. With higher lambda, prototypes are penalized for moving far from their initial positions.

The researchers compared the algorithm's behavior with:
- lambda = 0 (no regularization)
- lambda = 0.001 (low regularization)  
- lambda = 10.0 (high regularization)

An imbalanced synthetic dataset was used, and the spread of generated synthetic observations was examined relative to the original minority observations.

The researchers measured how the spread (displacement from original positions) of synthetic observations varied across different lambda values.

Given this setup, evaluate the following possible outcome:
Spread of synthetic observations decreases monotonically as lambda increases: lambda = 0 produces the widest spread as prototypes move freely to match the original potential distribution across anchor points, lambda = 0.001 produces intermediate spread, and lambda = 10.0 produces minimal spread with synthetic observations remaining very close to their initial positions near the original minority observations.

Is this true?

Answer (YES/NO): NO